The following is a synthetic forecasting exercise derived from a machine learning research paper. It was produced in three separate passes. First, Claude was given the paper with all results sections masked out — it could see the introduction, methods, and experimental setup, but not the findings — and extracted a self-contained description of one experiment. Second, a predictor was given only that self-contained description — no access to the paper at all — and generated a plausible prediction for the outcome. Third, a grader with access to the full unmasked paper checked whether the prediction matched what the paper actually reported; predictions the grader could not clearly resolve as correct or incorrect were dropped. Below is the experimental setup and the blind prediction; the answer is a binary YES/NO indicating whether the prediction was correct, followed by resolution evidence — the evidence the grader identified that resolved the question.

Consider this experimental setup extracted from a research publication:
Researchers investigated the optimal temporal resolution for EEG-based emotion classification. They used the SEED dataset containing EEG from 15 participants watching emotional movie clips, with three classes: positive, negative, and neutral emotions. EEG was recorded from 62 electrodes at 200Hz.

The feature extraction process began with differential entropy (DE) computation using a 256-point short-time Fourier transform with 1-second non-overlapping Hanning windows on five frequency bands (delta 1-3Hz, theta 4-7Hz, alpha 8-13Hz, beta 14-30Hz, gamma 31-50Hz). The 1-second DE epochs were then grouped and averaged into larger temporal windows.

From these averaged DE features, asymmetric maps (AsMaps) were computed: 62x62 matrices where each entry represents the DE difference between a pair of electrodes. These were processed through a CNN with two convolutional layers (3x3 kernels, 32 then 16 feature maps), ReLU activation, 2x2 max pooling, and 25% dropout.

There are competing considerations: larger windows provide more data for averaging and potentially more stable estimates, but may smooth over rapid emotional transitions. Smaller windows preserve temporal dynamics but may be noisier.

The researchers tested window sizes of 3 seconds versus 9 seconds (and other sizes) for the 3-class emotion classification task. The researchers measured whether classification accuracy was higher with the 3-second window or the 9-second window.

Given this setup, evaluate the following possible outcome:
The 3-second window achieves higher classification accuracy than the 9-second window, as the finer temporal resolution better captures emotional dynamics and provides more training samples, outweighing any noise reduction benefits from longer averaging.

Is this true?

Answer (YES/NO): YES